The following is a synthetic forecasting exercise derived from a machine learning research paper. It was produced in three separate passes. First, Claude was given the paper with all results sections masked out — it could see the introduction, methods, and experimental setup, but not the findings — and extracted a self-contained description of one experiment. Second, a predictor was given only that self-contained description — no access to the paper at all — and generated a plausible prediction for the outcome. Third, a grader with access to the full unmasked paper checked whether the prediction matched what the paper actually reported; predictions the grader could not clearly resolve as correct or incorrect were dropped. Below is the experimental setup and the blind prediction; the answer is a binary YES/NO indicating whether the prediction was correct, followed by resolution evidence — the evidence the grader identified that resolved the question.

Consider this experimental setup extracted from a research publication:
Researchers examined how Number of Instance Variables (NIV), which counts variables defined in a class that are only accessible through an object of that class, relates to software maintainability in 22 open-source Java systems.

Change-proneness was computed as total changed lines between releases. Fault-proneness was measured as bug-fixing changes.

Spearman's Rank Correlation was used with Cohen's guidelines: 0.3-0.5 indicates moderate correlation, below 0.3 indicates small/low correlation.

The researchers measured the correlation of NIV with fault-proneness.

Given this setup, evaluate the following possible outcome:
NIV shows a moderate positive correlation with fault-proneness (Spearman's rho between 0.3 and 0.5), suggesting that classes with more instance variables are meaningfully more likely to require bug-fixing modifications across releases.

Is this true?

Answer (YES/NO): NO